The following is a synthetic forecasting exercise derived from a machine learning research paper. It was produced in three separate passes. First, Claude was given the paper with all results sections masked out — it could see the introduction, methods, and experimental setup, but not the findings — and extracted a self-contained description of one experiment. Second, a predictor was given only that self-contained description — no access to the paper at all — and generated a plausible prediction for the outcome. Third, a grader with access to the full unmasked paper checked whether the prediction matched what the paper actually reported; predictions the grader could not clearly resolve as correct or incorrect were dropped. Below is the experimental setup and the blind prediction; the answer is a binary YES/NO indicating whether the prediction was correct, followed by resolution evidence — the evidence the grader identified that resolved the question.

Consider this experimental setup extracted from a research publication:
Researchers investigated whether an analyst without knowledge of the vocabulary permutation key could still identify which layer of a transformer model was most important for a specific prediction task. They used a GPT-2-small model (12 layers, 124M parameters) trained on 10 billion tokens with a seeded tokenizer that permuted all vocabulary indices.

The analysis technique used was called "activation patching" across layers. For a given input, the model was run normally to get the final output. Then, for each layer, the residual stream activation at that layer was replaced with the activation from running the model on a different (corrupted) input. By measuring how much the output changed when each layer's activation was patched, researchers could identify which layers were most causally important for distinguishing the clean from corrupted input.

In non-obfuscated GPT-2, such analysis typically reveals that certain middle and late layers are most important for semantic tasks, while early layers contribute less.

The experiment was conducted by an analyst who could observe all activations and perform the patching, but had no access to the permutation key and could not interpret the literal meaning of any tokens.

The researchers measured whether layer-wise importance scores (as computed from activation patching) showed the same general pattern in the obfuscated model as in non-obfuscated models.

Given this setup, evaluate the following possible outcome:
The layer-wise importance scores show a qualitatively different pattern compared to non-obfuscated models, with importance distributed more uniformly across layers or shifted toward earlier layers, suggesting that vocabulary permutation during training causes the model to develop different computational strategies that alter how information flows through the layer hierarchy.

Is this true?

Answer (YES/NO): NO